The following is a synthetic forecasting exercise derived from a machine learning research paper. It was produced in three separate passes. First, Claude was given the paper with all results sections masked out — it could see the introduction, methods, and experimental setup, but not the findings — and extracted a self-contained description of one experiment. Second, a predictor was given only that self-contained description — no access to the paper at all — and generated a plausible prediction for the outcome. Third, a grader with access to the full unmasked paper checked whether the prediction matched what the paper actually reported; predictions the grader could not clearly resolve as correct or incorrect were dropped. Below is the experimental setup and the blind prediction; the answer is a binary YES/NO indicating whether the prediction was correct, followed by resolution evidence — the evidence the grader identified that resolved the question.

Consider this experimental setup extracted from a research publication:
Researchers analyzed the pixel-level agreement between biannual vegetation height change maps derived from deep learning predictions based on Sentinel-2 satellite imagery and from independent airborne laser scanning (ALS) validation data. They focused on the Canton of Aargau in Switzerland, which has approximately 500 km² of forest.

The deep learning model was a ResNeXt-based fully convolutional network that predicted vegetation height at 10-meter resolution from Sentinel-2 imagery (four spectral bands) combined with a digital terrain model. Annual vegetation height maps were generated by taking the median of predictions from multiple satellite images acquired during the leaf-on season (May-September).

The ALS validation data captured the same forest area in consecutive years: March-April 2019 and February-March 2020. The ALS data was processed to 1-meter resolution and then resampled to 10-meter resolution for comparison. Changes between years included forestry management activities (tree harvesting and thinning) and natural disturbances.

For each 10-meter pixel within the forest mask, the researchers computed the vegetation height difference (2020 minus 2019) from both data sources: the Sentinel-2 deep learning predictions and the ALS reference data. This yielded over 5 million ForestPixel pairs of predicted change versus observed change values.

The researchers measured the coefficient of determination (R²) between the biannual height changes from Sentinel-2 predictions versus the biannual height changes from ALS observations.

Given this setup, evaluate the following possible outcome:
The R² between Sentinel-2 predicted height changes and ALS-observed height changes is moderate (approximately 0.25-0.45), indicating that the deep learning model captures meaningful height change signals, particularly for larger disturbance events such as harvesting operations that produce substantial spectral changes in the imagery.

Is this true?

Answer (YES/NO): NO